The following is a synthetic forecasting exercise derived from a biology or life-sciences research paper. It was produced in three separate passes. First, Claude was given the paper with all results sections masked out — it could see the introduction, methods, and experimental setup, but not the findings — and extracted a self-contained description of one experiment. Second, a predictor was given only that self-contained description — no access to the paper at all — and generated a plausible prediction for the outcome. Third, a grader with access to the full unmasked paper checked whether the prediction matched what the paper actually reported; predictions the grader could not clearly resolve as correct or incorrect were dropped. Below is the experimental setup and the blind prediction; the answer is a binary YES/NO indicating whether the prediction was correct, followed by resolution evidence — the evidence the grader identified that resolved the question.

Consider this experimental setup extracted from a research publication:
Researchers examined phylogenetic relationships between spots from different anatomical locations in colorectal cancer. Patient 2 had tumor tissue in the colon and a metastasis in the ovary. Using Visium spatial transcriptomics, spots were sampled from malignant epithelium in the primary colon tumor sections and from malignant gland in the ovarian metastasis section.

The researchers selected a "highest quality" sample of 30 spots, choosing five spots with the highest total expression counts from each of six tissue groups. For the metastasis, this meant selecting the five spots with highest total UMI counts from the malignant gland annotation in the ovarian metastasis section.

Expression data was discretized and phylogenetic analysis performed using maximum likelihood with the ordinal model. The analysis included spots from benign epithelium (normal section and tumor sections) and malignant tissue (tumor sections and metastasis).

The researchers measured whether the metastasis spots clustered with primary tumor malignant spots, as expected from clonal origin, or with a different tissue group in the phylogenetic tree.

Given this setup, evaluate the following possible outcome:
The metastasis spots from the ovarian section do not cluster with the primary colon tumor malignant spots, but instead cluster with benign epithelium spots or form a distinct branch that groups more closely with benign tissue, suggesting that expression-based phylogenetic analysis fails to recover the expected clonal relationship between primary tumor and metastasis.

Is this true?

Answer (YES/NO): NO